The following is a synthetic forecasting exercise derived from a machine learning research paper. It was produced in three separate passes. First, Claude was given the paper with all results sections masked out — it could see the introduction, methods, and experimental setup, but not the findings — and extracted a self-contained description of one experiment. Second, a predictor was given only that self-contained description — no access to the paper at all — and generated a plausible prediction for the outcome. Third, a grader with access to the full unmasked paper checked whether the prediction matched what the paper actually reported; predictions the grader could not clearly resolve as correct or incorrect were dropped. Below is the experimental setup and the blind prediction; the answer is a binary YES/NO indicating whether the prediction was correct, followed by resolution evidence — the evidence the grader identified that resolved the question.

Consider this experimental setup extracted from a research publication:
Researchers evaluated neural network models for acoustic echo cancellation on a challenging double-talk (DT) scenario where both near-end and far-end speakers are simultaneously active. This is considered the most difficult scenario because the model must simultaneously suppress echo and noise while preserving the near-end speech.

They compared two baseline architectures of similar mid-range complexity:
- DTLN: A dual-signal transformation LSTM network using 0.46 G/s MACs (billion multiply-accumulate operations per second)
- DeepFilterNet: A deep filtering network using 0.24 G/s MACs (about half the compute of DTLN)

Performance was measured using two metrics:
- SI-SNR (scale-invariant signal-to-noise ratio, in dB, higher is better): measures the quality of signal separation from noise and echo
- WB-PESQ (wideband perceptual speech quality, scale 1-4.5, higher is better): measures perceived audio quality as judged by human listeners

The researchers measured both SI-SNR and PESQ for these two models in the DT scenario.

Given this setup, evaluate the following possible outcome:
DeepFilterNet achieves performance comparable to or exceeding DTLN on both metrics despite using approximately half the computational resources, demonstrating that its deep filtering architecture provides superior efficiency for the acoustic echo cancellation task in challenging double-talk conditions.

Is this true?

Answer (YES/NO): NO